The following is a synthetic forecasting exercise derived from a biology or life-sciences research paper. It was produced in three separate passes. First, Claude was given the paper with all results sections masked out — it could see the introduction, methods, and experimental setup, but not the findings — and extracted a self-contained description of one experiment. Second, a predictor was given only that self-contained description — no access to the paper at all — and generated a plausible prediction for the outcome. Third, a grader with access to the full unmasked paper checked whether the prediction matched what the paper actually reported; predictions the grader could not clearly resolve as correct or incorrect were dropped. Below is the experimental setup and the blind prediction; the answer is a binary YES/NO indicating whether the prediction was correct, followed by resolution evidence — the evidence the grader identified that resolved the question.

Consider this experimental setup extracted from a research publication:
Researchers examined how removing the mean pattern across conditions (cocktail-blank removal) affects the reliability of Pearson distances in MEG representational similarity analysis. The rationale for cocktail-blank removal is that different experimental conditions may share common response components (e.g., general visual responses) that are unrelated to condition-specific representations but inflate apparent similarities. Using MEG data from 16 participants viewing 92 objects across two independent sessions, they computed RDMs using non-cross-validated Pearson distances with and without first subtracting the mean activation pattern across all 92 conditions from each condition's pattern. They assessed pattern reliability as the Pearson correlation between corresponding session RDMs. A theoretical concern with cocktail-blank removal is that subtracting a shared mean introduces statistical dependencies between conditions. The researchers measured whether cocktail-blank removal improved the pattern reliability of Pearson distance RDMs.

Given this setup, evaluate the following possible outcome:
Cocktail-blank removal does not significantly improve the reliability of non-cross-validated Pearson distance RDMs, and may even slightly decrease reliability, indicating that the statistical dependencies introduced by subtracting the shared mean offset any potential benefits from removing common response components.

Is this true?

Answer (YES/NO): NO